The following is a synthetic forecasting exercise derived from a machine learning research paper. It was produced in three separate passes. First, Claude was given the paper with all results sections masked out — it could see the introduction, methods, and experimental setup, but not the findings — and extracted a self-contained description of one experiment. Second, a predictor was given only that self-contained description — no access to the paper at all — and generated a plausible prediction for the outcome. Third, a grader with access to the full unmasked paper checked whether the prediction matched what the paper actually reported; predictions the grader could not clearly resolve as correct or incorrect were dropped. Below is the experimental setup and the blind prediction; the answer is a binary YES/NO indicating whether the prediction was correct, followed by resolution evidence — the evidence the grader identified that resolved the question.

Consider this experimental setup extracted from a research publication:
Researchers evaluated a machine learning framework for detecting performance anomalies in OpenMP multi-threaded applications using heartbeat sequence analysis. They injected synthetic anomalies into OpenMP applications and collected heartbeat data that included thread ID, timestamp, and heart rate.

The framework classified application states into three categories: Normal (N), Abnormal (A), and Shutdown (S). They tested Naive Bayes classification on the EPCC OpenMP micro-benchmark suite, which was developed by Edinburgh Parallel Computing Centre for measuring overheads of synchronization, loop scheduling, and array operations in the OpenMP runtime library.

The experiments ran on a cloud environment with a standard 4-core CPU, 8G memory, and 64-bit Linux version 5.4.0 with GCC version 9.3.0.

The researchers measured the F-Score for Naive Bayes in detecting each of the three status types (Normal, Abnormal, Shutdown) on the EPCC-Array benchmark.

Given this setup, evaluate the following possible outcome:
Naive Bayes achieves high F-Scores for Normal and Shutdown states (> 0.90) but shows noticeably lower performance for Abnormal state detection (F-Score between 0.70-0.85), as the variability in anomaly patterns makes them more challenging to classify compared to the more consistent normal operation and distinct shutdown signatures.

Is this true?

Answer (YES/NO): NO